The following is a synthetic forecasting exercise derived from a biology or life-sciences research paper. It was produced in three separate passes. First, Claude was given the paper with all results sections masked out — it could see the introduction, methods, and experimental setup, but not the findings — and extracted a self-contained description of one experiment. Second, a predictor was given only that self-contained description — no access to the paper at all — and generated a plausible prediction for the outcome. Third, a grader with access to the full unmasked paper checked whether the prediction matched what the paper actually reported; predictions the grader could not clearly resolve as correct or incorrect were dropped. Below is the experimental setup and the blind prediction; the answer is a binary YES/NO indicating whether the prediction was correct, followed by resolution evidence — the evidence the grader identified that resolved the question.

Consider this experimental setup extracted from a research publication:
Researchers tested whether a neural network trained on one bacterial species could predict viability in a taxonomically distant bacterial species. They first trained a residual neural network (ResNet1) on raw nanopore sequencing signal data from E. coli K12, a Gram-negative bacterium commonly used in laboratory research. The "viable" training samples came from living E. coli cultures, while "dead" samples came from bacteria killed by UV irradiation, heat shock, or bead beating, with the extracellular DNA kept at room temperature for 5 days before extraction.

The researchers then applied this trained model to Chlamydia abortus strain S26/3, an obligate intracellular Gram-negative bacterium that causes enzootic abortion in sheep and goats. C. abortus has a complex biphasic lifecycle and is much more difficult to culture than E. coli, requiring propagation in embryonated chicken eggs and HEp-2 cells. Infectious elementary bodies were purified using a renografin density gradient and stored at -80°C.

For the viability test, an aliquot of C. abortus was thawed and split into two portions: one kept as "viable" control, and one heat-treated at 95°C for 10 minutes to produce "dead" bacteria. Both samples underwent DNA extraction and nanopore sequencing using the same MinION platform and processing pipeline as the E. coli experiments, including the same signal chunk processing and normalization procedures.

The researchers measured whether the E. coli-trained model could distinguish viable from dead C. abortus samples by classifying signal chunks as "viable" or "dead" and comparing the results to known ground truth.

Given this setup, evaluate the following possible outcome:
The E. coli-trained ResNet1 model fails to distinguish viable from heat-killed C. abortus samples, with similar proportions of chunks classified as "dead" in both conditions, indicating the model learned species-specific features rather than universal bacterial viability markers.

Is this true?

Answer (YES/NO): NO